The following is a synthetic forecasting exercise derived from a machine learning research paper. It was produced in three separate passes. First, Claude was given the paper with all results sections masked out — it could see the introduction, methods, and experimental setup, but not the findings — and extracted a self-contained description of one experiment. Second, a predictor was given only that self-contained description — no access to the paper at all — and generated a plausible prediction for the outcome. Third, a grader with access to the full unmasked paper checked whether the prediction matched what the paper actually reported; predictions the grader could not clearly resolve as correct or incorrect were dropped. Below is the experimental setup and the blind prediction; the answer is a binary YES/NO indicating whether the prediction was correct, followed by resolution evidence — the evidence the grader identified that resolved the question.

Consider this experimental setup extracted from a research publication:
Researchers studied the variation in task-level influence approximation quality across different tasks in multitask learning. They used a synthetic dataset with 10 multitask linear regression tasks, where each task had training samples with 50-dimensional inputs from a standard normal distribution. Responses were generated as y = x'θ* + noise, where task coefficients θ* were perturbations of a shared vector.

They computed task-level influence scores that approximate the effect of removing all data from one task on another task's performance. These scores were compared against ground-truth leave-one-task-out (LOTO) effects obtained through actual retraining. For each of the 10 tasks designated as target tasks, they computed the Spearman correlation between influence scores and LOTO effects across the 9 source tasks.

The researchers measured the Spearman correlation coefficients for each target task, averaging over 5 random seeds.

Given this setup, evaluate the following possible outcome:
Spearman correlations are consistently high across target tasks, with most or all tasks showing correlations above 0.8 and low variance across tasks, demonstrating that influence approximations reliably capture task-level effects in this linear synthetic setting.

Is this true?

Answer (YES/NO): NO